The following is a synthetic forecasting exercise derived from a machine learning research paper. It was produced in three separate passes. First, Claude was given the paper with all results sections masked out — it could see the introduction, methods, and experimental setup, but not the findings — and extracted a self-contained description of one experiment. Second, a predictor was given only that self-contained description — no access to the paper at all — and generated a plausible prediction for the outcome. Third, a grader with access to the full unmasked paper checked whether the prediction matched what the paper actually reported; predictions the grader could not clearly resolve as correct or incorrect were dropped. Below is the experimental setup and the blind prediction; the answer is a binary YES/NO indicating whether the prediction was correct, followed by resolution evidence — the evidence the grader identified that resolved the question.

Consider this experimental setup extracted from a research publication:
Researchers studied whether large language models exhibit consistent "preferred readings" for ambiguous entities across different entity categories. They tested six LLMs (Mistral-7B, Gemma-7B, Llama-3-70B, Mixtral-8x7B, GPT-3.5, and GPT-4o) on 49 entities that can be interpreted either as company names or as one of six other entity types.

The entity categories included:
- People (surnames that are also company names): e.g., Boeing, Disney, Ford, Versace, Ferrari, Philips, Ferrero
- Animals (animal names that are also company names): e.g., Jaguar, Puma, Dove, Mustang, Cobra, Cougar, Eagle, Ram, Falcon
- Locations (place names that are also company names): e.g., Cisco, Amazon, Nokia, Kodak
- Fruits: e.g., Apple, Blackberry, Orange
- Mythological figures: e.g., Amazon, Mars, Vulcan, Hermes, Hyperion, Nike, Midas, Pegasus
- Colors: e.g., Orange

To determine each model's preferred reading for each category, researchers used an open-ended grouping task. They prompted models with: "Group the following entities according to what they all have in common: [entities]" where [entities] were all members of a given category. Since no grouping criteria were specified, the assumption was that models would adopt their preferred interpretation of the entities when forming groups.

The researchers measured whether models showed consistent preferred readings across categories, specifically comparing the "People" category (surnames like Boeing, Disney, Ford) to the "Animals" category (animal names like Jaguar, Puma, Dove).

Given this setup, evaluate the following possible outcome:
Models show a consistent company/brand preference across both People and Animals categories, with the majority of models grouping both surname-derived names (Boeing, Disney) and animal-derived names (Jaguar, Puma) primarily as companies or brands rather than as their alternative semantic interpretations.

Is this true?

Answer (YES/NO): NO